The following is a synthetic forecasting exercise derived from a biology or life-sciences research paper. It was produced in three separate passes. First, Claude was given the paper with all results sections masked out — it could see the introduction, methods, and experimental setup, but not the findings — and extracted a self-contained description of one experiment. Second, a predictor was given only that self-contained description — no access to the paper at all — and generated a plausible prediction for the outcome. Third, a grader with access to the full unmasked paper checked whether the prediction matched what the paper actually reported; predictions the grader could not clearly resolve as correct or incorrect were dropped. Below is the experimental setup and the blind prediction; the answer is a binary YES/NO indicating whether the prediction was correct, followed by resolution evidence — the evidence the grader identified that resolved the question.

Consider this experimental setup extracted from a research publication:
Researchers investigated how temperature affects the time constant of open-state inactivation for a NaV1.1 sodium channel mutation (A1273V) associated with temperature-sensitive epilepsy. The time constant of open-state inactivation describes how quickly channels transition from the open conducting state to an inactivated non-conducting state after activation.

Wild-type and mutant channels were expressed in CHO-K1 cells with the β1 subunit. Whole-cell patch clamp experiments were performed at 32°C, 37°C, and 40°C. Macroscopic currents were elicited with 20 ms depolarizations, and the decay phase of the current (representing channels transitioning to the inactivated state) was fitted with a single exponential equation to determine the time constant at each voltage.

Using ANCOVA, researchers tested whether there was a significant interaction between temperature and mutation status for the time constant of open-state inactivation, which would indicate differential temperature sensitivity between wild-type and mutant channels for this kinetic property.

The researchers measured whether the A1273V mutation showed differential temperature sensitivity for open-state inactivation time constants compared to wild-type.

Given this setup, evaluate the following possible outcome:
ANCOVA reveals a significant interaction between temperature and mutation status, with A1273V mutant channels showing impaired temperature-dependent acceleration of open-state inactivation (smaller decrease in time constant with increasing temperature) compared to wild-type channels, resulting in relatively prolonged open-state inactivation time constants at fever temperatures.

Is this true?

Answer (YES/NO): NO